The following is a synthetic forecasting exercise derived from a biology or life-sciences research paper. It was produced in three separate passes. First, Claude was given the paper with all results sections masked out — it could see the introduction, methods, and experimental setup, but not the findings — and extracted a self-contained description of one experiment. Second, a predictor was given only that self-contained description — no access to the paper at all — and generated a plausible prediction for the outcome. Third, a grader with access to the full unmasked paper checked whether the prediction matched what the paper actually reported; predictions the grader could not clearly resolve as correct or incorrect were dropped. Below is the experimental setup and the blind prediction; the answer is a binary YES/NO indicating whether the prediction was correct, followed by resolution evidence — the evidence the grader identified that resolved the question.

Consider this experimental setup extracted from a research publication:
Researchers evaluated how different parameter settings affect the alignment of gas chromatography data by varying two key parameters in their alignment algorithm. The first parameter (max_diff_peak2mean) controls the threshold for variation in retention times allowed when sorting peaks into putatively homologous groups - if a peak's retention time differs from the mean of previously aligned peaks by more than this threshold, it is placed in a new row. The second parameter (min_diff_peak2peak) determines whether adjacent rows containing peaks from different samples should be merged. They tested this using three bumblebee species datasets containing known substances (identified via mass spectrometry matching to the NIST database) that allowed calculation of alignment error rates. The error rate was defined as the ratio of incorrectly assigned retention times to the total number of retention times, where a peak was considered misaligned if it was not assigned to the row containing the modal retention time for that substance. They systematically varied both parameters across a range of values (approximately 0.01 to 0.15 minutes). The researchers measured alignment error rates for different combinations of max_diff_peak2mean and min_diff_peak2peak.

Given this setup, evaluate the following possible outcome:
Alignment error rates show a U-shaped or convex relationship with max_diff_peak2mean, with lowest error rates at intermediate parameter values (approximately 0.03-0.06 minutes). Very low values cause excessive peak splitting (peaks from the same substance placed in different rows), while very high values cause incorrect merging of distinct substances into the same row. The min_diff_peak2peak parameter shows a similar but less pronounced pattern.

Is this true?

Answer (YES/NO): NO